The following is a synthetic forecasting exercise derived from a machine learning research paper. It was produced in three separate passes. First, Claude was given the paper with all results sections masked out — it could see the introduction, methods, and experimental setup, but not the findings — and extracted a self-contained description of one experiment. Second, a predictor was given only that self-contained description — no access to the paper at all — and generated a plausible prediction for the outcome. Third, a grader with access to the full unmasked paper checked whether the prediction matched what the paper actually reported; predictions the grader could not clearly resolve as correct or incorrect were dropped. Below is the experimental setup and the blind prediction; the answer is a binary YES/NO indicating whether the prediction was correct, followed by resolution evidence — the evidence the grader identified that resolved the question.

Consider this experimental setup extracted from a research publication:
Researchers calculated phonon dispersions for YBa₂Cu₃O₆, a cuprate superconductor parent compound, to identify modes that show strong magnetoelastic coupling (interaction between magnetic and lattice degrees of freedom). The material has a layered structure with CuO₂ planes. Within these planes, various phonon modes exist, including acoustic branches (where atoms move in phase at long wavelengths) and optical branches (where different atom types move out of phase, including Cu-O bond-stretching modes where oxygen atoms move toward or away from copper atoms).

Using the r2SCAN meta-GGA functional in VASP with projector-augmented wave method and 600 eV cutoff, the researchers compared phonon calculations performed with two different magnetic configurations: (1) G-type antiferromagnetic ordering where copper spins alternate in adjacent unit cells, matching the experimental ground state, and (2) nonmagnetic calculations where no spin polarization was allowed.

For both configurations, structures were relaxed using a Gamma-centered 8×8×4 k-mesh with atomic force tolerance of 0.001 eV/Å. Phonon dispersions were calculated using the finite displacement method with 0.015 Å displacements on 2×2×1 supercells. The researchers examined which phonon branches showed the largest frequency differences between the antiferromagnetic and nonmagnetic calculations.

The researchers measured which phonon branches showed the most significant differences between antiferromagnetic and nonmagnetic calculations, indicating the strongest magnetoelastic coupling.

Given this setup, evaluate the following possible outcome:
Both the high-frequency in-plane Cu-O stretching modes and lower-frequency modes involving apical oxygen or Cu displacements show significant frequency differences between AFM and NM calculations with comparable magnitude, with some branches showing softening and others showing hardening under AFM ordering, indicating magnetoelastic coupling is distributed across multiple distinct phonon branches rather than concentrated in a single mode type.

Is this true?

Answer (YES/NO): NO